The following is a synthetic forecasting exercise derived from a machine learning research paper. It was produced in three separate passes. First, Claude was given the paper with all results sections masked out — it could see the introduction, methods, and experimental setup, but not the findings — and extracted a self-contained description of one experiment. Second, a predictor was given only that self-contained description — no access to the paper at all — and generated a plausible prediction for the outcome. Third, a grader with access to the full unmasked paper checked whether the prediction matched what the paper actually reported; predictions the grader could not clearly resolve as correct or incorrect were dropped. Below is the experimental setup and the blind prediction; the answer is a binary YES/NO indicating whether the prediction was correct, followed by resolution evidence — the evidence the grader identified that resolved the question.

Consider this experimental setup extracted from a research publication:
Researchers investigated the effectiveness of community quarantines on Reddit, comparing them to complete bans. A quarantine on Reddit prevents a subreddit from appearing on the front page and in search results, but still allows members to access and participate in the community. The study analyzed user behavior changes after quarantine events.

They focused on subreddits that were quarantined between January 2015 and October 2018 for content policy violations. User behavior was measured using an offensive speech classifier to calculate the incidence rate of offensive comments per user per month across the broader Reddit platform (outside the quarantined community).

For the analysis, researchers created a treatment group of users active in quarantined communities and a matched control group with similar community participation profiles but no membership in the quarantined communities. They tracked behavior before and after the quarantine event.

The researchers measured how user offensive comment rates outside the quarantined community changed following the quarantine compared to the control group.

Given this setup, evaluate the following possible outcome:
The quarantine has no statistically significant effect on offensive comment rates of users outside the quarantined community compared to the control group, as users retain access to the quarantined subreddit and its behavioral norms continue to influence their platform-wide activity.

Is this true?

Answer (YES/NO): YES